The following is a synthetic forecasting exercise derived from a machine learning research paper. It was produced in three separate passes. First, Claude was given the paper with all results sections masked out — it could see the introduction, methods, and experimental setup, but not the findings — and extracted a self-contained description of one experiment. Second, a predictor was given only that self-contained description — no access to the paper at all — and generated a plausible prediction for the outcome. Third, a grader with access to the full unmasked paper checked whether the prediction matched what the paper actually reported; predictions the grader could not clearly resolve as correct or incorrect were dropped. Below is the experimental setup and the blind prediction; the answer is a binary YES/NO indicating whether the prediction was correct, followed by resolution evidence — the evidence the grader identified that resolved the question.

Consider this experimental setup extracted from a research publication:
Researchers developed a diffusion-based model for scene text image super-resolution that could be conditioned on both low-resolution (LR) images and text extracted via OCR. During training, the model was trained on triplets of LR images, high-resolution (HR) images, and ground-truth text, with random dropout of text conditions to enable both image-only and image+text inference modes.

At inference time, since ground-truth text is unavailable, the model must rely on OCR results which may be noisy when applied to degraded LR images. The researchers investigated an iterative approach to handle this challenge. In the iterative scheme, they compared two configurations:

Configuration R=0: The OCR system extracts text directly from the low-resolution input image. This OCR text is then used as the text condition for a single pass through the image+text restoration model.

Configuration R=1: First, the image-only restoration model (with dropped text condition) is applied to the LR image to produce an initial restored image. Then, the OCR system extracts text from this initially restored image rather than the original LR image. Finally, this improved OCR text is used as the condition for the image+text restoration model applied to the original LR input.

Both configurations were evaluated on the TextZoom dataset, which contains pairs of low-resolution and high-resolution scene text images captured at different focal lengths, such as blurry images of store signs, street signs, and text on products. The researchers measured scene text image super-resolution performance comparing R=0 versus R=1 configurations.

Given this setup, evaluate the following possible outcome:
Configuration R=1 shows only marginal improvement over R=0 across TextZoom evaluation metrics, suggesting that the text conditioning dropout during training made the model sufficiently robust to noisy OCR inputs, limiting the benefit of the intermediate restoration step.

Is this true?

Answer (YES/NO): NO